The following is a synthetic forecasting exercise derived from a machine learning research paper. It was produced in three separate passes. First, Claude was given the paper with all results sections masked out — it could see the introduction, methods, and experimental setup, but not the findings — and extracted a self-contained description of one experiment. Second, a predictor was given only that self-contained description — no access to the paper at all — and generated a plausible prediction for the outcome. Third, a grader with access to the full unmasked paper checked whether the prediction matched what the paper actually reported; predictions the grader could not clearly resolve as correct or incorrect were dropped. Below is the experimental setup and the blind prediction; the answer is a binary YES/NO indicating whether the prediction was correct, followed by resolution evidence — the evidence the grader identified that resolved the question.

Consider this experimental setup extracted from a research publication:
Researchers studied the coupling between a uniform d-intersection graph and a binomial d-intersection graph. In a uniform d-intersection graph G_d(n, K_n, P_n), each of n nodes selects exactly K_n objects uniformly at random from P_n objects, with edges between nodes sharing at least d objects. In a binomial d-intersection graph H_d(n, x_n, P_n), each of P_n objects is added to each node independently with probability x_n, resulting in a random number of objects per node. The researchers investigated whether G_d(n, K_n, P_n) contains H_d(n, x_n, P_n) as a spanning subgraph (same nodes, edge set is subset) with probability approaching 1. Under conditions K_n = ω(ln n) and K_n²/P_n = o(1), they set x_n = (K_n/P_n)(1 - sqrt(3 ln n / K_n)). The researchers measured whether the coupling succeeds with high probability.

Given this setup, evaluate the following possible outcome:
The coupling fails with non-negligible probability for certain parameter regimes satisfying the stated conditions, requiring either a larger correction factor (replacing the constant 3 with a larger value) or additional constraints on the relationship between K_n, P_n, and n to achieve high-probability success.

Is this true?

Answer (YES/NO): NO